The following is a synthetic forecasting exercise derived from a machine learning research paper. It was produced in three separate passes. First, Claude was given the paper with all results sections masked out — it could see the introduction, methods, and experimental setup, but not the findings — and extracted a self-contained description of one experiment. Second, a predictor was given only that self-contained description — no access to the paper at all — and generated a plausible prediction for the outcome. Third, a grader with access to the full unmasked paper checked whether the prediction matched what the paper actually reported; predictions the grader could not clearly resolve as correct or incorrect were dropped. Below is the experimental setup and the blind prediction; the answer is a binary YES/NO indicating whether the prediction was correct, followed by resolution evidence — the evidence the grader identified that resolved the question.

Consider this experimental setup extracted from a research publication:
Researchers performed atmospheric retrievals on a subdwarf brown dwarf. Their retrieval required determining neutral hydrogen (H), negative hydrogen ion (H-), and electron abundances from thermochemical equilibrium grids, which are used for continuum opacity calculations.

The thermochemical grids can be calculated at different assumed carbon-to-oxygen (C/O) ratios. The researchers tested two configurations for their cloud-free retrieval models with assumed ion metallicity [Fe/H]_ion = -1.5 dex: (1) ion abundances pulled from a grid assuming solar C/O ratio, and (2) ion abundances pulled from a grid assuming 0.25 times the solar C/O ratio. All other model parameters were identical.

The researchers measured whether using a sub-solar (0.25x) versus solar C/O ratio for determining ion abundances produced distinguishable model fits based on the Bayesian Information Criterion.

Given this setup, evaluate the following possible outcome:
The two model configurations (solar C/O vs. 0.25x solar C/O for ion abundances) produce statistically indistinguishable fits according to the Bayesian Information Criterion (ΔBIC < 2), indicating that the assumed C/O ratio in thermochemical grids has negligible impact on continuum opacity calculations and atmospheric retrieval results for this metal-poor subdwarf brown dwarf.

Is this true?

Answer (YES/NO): YES